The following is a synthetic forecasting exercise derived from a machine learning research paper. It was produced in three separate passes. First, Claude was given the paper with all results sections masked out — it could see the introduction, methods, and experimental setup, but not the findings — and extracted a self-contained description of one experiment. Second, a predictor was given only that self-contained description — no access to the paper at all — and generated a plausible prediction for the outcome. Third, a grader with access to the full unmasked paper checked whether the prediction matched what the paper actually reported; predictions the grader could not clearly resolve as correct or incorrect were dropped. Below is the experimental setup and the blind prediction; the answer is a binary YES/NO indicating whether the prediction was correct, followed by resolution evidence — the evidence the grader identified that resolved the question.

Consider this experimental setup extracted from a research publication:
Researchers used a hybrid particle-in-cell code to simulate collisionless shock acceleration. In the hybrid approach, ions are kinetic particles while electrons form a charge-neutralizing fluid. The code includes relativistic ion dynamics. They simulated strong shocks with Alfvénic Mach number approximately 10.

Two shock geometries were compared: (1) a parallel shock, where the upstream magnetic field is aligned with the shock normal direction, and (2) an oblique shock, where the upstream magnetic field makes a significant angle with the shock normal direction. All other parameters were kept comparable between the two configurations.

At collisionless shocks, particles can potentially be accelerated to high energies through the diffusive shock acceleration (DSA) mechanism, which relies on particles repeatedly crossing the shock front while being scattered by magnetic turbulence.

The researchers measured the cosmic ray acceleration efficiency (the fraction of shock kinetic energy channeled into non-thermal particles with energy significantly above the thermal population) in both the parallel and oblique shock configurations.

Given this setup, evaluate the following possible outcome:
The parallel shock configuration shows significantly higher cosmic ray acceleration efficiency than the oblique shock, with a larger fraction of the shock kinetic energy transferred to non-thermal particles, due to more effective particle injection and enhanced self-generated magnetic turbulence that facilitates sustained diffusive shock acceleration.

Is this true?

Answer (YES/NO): YES